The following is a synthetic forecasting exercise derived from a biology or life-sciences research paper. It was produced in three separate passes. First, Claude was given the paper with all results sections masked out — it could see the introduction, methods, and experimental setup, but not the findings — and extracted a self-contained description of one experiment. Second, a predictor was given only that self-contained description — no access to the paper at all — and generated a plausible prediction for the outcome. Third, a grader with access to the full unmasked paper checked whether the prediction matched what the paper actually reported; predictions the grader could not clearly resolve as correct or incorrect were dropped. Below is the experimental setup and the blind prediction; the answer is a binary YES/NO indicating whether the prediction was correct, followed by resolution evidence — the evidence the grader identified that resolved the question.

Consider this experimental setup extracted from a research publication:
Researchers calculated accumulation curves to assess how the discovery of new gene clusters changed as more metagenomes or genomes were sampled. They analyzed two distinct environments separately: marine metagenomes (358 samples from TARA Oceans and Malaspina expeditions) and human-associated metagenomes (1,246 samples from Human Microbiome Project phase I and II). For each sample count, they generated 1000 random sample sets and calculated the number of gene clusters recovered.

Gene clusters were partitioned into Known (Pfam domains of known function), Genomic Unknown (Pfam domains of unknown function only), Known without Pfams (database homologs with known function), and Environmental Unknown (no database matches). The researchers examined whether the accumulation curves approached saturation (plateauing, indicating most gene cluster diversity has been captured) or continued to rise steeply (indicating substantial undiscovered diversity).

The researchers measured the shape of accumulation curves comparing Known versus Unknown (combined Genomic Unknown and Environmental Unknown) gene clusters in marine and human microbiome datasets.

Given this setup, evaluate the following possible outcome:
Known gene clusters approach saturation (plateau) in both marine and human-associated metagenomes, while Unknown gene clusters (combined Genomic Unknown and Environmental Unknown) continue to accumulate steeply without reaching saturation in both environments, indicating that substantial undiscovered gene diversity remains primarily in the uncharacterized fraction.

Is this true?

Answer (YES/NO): NO